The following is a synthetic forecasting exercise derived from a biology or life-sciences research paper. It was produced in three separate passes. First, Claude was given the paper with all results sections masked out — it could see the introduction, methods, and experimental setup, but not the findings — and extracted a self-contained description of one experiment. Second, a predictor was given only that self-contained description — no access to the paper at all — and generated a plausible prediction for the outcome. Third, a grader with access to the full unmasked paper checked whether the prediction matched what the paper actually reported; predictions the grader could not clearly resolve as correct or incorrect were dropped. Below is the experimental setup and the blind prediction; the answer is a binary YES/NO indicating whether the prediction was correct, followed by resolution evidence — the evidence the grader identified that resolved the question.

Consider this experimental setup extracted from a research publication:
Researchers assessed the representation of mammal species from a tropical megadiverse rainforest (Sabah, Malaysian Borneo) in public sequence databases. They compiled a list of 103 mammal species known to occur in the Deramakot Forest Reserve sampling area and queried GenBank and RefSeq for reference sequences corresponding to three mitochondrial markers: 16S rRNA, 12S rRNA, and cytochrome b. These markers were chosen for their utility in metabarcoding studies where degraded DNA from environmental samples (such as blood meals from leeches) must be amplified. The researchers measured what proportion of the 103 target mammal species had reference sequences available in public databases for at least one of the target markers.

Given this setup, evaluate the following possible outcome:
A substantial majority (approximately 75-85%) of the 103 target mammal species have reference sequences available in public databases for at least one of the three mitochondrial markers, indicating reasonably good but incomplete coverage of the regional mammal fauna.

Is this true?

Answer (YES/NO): NO